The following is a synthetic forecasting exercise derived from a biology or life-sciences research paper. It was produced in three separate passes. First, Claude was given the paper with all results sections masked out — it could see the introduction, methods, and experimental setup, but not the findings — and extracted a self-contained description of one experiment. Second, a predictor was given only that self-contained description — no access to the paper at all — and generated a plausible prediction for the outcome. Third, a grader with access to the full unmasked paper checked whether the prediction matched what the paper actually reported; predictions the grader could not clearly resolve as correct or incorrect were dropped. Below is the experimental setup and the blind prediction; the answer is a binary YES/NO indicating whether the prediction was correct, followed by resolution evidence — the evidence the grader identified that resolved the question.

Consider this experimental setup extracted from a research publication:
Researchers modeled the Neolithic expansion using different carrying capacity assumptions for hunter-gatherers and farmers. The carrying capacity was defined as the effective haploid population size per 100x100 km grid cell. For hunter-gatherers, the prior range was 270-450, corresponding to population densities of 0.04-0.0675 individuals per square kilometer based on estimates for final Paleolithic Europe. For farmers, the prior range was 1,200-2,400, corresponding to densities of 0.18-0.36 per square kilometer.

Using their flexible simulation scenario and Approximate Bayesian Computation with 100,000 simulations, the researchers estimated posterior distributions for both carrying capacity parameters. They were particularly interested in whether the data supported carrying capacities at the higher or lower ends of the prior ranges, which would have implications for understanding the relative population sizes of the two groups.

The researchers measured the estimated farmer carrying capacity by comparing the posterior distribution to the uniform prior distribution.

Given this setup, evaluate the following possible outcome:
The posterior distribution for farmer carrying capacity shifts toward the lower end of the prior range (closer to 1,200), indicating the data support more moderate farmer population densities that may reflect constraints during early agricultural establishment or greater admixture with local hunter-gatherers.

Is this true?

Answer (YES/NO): YES